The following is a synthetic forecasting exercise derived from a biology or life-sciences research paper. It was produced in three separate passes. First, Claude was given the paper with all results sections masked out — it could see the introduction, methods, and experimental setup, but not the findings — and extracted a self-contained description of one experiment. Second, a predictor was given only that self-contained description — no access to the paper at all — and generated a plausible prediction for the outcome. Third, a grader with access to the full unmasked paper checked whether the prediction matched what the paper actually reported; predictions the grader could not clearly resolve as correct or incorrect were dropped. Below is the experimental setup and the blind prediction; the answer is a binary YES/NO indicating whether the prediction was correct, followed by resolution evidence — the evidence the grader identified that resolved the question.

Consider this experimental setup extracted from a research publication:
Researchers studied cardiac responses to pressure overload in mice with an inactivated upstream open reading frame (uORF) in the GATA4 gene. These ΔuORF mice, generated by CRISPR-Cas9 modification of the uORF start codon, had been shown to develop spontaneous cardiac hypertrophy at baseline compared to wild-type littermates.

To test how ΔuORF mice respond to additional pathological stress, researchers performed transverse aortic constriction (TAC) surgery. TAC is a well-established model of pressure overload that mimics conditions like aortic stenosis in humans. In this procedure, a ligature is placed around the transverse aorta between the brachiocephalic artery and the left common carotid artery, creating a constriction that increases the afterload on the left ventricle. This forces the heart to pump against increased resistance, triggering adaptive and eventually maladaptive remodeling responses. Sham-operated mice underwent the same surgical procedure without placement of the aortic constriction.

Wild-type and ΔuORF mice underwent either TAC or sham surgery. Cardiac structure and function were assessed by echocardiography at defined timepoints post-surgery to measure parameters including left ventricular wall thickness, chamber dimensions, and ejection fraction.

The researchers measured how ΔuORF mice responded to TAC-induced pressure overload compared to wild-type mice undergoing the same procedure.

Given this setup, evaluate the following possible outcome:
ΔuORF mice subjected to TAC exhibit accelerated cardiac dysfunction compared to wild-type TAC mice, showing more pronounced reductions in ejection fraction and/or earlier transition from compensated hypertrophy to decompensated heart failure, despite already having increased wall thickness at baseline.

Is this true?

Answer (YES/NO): YES